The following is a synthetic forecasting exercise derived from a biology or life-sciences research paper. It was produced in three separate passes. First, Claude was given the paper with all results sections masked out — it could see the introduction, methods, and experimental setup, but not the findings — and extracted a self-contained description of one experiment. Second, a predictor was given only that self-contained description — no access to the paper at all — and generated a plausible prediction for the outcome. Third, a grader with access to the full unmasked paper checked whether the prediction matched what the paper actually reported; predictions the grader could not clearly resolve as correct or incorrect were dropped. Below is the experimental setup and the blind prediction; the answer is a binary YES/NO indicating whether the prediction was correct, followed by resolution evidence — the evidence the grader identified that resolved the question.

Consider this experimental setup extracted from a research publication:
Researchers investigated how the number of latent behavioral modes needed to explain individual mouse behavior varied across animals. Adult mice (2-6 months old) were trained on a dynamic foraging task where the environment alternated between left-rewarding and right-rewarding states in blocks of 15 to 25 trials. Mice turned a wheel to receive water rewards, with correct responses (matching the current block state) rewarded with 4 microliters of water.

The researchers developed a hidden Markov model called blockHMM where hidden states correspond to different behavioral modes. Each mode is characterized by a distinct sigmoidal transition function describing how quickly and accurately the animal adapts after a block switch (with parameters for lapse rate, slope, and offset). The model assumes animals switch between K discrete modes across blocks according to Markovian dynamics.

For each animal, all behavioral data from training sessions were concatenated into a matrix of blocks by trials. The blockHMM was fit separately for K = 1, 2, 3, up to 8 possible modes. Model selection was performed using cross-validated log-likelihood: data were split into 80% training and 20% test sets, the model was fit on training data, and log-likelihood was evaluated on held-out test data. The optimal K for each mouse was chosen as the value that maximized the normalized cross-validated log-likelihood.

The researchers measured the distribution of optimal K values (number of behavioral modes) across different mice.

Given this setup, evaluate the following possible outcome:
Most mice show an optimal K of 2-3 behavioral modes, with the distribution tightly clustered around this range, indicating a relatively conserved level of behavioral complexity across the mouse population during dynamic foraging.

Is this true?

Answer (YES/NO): NO